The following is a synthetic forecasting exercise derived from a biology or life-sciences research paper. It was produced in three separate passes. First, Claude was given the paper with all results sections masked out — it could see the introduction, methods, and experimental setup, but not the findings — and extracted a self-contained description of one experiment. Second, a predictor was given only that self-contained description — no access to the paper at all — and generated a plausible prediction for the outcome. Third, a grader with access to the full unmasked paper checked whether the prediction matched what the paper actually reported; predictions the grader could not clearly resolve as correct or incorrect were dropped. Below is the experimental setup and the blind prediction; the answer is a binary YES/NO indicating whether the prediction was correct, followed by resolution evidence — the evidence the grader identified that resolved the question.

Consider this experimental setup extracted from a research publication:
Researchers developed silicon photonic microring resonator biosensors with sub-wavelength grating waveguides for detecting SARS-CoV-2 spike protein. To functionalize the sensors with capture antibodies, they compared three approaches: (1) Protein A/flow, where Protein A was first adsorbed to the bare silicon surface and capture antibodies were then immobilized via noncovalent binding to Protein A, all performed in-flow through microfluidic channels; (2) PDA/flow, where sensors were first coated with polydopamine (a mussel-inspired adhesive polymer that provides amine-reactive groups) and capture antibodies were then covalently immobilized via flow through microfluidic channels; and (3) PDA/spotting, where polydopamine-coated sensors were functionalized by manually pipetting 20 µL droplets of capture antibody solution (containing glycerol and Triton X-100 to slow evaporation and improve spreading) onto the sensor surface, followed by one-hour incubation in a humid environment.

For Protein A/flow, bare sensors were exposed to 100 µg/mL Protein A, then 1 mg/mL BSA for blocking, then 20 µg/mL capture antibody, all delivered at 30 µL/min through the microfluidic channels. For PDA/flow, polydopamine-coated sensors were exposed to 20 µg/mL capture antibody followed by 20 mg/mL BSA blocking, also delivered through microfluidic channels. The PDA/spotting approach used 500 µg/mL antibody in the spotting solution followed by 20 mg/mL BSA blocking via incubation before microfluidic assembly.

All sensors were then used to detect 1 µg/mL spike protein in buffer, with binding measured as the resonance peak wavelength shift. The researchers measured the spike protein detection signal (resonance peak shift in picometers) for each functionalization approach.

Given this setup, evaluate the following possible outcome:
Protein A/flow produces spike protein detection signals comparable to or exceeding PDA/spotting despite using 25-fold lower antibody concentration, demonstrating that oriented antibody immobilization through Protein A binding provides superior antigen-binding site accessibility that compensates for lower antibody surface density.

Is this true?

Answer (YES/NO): NO